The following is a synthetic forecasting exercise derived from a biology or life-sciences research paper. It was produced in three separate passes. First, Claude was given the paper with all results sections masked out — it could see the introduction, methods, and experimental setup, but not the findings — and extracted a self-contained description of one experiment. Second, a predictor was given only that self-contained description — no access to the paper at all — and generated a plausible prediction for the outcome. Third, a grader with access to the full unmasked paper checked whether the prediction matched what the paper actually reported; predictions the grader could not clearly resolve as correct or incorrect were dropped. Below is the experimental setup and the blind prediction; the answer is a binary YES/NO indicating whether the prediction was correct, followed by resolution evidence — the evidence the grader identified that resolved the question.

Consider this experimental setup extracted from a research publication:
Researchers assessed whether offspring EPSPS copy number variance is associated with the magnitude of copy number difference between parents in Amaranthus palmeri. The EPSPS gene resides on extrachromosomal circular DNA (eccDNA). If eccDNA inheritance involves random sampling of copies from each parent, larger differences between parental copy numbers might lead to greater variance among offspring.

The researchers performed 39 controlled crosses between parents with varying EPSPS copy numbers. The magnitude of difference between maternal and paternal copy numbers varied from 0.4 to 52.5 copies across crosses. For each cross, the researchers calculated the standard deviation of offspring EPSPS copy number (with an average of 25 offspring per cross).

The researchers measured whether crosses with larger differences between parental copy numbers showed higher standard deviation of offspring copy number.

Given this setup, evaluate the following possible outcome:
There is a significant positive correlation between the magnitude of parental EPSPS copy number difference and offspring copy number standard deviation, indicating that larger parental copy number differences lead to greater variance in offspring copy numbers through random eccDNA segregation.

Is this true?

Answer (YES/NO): NO